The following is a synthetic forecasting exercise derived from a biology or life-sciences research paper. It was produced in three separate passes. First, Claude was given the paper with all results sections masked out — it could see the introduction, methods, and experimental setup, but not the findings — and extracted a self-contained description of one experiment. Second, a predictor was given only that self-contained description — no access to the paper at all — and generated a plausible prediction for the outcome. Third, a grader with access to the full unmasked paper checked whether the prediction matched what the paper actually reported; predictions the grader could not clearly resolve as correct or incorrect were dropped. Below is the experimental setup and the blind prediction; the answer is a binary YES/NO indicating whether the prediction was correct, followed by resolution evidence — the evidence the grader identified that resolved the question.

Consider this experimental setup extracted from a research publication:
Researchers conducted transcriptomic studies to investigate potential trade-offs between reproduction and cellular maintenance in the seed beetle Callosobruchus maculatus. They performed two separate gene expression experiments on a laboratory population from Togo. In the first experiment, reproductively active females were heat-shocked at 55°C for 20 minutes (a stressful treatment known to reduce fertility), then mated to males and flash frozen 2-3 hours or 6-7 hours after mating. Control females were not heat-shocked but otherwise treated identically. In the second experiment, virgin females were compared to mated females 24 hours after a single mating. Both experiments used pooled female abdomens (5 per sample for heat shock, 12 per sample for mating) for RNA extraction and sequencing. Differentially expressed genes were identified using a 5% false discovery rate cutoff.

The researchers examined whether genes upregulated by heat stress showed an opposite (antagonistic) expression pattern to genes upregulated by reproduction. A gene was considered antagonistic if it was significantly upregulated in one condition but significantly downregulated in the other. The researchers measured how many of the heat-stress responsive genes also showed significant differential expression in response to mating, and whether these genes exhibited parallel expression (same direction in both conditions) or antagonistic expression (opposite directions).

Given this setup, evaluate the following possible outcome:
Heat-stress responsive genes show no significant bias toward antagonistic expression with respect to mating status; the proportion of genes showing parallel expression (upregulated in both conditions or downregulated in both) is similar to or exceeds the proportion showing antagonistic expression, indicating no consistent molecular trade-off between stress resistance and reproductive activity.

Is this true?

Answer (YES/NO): NO